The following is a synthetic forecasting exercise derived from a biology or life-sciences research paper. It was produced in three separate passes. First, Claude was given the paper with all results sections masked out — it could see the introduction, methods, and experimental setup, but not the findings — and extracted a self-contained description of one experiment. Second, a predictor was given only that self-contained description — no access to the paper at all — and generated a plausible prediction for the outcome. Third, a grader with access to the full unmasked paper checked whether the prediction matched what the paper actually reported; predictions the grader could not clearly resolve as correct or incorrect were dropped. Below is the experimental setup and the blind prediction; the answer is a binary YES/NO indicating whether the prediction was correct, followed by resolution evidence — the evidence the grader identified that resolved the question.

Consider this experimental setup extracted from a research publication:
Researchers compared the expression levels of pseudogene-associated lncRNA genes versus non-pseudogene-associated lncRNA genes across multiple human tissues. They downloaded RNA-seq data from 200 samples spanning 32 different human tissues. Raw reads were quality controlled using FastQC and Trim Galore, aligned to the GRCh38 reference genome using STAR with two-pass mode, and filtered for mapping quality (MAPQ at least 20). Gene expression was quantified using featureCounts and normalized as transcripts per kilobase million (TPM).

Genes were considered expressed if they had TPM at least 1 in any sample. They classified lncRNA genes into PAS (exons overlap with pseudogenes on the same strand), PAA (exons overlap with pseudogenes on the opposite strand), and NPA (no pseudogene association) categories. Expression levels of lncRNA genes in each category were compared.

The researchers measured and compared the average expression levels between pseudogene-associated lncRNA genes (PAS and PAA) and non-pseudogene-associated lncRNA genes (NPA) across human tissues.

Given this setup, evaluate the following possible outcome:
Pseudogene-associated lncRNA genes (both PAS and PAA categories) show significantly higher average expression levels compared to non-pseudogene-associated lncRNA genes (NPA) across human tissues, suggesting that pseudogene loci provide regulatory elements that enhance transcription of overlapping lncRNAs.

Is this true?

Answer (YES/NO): YES